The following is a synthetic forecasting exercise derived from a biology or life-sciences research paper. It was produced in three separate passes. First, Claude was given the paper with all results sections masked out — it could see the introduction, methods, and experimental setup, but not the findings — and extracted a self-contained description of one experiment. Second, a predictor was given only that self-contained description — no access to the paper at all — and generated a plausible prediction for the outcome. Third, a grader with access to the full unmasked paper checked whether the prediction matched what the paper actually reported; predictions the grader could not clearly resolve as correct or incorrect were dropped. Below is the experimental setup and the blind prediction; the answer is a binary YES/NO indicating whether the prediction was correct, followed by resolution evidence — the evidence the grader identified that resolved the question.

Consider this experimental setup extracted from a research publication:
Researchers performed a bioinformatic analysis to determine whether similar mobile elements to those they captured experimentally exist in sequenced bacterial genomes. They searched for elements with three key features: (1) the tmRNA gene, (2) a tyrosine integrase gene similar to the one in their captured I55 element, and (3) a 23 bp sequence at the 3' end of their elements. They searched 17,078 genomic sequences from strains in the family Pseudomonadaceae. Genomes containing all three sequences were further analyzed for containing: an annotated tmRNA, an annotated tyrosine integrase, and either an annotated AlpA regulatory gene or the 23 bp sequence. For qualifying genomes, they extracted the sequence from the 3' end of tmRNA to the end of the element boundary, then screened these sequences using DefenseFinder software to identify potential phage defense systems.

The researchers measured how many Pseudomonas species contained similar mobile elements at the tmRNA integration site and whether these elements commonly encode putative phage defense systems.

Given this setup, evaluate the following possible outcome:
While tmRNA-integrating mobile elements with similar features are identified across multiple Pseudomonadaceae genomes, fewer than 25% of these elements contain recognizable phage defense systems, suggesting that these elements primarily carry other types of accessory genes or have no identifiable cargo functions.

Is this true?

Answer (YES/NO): NO